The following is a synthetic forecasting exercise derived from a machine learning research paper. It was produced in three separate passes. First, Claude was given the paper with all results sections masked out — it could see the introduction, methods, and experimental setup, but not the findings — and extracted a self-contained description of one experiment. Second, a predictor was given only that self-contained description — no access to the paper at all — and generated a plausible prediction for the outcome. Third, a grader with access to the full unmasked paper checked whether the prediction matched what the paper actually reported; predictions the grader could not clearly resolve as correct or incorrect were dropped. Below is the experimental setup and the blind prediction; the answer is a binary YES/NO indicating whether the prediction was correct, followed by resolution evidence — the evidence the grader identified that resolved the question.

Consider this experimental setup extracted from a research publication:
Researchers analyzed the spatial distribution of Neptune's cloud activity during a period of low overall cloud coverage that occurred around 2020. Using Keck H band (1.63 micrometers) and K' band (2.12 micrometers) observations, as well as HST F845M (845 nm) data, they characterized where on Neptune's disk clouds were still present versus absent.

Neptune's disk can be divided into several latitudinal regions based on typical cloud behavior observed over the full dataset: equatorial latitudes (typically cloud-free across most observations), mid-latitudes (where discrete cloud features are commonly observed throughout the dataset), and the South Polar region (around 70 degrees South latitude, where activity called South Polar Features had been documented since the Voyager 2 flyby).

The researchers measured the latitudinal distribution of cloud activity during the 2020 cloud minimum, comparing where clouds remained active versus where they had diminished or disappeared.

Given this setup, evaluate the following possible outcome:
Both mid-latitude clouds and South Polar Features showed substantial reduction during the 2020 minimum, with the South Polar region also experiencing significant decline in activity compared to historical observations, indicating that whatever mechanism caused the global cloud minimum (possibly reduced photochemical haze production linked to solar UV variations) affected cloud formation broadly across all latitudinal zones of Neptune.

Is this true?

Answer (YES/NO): NO